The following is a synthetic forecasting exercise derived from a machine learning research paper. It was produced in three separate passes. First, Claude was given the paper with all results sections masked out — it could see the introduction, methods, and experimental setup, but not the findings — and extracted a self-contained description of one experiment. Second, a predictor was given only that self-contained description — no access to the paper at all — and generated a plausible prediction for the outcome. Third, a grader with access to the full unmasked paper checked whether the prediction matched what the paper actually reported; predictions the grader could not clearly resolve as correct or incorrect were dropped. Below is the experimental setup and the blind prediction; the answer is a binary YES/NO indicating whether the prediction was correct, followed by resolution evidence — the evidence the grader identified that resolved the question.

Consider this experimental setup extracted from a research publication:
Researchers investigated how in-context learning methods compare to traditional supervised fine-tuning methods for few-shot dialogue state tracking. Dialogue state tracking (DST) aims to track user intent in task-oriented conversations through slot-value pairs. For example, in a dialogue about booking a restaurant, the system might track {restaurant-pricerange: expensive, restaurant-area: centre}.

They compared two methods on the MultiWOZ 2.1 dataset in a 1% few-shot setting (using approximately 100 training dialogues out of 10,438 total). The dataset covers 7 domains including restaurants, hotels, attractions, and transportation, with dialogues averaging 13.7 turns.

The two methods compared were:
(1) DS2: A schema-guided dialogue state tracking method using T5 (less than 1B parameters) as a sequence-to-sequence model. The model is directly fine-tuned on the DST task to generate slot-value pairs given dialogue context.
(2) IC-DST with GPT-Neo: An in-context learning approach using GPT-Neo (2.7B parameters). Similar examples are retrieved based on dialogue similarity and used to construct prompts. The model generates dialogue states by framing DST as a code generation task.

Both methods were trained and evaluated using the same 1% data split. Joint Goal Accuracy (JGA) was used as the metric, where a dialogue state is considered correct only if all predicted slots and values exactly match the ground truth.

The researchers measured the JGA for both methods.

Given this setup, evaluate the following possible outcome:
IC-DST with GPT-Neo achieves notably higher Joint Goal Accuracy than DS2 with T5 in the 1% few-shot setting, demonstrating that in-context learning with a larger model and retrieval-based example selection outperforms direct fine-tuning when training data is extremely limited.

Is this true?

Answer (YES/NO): NO